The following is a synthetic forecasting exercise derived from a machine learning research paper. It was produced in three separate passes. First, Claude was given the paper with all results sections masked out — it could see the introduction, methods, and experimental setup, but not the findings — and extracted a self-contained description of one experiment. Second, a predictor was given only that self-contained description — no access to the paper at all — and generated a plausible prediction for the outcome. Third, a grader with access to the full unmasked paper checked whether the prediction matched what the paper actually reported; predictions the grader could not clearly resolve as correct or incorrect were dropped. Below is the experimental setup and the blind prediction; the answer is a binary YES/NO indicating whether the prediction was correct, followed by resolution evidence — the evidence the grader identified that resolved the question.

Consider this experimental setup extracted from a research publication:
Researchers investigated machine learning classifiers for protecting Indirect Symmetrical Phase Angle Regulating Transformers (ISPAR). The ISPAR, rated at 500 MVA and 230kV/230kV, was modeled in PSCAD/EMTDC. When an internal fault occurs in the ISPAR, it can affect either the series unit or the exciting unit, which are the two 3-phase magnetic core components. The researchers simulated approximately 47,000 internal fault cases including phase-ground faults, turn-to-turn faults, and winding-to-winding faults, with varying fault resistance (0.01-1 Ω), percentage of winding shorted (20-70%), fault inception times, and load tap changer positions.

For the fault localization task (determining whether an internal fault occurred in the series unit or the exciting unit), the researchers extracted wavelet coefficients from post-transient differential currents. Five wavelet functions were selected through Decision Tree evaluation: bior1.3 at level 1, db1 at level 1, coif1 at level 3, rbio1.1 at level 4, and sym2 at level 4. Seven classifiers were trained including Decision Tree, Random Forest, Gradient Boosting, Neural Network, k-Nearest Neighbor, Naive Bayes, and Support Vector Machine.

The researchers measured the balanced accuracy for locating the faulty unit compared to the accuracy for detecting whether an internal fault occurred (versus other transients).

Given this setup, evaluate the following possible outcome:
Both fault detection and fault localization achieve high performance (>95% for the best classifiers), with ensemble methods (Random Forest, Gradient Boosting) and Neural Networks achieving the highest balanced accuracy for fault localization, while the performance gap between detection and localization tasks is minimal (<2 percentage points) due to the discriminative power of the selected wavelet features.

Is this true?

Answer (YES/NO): NO